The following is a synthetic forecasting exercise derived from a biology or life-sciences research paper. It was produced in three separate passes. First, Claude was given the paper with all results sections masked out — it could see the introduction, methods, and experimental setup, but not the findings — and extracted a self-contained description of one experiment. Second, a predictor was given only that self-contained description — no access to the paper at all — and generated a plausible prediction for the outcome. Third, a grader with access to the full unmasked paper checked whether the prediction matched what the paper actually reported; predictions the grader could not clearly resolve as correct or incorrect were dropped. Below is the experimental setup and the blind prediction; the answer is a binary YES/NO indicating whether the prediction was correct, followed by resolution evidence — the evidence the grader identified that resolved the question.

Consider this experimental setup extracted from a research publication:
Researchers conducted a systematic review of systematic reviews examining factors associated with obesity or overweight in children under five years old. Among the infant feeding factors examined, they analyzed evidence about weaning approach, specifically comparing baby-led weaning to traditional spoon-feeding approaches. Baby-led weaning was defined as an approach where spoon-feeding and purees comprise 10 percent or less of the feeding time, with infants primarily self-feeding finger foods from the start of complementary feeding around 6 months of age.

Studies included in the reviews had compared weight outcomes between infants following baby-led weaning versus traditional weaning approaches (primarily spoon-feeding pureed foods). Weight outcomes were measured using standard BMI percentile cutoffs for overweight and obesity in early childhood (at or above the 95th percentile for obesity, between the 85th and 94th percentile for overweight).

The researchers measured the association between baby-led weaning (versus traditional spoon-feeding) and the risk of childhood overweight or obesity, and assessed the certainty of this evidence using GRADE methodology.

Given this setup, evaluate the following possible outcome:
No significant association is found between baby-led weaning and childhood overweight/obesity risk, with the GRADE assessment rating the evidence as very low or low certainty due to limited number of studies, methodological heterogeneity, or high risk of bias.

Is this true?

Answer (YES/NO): NO